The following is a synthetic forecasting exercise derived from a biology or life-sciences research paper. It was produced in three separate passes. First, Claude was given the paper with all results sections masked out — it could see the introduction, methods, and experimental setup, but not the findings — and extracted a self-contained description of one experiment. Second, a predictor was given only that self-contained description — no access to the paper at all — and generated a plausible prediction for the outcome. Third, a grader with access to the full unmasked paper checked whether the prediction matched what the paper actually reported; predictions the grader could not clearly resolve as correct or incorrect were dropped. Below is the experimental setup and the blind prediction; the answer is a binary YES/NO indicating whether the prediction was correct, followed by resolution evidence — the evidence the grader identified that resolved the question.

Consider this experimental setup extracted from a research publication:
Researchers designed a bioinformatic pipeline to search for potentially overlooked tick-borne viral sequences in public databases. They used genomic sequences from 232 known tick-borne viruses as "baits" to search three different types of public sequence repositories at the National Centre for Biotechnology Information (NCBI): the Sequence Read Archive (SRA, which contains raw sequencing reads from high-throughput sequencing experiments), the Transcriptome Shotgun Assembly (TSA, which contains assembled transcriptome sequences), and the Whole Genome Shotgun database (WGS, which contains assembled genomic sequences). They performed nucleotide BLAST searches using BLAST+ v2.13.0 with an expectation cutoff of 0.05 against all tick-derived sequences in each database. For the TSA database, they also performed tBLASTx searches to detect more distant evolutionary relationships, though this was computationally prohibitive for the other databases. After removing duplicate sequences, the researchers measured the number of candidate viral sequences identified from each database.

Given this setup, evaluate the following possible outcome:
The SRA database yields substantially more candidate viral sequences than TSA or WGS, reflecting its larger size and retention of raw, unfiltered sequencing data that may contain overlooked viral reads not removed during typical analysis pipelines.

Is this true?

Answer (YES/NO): YES